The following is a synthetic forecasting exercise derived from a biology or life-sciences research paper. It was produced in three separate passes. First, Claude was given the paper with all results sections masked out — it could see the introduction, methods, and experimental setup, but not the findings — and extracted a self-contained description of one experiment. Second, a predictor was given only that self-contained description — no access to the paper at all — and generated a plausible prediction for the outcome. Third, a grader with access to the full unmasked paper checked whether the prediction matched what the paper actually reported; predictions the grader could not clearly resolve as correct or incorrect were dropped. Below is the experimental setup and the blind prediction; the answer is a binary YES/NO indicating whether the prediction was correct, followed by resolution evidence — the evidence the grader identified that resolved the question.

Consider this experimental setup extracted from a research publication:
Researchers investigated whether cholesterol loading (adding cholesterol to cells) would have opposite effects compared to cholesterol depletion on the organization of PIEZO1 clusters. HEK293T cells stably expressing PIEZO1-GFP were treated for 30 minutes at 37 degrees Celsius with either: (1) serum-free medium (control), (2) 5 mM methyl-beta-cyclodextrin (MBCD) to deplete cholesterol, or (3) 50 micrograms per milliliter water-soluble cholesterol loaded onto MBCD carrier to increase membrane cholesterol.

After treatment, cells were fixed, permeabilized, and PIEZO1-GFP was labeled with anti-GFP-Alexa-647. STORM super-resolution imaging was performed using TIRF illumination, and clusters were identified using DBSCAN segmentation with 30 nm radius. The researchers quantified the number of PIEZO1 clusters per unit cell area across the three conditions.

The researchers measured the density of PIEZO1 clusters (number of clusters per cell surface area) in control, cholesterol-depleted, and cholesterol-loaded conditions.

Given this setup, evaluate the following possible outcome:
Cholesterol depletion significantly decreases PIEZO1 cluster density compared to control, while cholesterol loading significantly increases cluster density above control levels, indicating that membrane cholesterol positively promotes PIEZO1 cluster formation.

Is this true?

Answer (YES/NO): NO